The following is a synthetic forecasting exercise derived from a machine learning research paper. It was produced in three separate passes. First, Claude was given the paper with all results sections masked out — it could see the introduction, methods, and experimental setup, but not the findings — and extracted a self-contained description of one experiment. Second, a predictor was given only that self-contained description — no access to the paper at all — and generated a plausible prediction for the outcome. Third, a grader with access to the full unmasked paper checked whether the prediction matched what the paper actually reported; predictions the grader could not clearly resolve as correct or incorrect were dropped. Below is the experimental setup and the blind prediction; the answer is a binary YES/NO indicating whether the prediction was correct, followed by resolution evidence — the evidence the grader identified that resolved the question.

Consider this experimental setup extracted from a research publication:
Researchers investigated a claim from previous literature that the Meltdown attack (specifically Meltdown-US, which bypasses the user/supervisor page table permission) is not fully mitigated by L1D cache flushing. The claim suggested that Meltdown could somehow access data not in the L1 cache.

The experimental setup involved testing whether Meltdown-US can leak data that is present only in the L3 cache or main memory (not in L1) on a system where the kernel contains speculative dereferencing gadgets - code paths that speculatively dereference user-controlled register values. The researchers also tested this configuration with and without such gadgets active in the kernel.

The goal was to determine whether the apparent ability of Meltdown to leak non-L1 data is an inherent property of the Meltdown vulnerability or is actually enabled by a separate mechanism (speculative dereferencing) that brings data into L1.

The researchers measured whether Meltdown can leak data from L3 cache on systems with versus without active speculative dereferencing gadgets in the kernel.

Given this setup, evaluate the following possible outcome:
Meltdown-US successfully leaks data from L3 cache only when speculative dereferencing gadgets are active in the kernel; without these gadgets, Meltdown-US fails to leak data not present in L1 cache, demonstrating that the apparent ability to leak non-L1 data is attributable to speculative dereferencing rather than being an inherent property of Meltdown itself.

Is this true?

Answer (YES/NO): YES